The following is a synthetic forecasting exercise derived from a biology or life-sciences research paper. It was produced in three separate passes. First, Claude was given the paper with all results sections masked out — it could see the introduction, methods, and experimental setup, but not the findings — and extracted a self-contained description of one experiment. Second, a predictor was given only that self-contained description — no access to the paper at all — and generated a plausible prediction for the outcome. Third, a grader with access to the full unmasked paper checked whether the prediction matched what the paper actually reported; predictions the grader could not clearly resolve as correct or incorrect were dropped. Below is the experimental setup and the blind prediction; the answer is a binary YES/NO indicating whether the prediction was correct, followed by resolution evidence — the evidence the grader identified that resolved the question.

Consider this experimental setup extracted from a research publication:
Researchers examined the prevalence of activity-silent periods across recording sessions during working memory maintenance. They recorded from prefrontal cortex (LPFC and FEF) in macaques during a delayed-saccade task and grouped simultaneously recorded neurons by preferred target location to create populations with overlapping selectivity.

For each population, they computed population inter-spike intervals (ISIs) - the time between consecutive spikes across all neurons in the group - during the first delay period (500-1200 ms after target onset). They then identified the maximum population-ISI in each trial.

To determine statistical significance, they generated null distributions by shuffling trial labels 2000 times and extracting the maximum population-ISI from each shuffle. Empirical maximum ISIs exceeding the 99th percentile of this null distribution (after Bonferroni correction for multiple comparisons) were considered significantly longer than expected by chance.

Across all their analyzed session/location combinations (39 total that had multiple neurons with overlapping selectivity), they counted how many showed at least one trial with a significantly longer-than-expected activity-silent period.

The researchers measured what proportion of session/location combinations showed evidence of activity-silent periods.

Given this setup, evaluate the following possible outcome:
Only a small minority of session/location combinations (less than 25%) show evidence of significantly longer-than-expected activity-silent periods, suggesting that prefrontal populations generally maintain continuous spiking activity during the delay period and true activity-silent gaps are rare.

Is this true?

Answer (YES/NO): YES